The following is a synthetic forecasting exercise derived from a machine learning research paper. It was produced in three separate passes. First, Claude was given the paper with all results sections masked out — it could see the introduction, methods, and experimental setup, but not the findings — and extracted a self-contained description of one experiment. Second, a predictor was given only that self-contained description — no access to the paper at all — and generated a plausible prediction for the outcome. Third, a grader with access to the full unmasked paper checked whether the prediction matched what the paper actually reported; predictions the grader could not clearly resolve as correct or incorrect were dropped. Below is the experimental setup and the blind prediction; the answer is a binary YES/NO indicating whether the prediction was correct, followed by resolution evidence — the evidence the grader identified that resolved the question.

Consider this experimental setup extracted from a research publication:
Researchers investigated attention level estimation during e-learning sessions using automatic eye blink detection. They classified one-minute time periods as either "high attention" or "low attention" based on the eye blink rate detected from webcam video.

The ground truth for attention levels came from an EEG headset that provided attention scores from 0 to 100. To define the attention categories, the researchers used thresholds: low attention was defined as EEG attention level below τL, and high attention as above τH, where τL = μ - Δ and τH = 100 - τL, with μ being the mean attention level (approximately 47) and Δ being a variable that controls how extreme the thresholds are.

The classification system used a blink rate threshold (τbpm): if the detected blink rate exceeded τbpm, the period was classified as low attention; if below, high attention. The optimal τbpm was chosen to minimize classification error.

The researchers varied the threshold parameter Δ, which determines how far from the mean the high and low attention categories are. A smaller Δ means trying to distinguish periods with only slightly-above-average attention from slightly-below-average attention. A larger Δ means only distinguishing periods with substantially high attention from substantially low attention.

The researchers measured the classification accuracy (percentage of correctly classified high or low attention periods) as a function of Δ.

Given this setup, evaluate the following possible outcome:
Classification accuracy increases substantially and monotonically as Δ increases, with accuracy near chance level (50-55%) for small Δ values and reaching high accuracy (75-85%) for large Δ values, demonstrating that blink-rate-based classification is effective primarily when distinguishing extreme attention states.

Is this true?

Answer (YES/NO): NO